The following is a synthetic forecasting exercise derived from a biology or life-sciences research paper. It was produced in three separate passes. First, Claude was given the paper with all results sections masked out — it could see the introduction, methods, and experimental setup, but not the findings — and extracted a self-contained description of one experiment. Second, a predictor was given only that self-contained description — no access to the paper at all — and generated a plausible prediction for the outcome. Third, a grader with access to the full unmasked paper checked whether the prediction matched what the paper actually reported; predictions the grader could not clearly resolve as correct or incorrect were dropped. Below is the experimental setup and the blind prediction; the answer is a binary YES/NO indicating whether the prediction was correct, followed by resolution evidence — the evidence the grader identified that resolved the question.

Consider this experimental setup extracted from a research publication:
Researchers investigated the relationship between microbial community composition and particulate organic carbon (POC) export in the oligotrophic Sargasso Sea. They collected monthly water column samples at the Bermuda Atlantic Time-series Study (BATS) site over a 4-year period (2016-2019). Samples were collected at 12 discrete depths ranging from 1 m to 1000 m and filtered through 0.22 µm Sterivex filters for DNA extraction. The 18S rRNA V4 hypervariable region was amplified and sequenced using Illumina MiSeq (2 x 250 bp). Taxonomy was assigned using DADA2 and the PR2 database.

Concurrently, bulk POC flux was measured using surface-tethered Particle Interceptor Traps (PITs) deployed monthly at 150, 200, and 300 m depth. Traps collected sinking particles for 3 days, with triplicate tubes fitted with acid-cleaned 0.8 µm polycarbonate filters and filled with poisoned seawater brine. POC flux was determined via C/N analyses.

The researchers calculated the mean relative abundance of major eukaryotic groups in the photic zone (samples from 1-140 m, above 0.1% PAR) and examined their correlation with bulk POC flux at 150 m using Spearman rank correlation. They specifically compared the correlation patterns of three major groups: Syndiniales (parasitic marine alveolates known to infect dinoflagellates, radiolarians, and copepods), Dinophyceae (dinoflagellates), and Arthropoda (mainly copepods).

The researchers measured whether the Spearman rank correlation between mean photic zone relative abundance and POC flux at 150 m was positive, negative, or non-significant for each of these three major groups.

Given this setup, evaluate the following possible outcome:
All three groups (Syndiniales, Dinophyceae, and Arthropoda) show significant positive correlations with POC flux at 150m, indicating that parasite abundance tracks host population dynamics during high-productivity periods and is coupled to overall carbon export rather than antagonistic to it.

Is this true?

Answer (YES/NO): NO